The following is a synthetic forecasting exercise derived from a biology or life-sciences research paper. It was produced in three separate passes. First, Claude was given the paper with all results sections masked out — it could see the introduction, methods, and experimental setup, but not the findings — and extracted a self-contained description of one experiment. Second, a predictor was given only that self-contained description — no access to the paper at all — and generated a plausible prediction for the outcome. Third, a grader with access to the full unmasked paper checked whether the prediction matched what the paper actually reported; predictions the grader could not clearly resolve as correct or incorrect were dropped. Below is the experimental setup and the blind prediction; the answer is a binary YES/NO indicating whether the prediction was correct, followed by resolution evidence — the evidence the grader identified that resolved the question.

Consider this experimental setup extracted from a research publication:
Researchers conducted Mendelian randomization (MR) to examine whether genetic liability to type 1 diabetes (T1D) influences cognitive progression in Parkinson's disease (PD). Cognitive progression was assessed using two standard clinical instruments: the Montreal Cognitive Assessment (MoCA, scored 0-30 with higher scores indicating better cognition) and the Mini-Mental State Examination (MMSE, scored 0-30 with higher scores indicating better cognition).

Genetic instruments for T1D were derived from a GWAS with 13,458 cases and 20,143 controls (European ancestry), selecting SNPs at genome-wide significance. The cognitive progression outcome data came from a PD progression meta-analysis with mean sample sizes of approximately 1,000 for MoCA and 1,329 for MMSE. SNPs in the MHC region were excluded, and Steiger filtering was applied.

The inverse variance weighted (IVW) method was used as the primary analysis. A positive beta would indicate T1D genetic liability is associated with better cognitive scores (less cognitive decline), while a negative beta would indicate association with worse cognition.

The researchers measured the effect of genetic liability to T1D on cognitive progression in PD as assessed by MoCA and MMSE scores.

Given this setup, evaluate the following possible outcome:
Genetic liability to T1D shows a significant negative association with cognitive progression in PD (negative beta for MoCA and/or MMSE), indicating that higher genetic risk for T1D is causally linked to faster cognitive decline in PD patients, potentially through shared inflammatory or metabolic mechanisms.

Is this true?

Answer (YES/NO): NO